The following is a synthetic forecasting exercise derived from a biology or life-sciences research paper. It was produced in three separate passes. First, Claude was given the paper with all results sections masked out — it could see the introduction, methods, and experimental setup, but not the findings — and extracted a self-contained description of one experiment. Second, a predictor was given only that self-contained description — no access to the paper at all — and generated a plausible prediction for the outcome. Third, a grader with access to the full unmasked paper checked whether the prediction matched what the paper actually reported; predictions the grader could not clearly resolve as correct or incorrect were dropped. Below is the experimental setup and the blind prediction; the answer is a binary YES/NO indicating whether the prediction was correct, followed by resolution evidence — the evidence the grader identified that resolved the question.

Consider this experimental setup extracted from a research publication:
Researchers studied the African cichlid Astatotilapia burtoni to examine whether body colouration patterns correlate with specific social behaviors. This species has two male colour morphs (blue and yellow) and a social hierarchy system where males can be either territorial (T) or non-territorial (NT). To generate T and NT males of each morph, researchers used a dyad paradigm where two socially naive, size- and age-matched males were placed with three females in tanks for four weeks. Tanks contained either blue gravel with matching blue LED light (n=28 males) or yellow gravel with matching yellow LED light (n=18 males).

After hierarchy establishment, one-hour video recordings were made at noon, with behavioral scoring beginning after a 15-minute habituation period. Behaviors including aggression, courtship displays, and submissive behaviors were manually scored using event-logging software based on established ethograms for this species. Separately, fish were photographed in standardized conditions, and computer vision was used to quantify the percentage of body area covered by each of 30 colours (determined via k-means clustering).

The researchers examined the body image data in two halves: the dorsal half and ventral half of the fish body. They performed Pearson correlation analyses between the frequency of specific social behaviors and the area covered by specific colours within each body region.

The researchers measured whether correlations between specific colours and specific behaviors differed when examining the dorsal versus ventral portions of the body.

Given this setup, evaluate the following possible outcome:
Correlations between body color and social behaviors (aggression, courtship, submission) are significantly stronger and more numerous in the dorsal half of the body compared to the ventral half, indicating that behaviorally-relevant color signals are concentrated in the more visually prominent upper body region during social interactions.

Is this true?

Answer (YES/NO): NO